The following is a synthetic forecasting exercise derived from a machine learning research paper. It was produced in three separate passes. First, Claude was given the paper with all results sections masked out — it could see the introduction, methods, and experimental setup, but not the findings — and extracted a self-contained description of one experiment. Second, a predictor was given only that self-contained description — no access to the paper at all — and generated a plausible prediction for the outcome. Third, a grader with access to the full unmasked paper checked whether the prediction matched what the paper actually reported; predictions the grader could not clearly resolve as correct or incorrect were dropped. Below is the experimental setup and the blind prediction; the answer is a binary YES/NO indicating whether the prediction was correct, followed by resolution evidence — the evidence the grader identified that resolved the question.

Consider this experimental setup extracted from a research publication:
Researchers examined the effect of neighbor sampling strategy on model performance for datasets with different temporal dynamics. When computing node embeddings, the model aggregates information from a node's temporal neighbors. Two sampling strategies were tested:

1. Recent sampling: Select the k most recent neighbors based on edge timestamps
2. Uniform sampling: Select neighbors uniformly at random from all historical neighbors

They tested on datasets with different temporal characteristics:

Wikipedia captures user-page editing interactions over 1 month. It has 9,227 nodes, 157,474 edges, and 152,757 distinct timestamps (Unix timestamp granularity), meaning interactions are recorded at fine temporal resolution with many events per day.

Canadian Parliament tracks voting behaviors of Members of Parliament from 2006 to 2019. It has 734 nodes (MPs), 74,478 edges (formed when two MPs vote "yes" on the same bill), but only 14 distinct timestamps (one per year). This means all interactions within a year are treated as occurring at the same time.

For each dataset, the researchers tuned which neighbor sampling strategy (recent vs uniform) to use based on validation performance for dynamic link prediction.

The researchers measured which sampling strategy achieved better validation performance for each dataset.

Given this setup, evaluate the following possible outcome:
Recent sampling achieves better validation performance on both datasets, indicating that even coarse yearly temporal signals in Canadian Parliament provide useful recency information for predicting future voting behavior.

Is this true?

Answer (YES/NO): NO